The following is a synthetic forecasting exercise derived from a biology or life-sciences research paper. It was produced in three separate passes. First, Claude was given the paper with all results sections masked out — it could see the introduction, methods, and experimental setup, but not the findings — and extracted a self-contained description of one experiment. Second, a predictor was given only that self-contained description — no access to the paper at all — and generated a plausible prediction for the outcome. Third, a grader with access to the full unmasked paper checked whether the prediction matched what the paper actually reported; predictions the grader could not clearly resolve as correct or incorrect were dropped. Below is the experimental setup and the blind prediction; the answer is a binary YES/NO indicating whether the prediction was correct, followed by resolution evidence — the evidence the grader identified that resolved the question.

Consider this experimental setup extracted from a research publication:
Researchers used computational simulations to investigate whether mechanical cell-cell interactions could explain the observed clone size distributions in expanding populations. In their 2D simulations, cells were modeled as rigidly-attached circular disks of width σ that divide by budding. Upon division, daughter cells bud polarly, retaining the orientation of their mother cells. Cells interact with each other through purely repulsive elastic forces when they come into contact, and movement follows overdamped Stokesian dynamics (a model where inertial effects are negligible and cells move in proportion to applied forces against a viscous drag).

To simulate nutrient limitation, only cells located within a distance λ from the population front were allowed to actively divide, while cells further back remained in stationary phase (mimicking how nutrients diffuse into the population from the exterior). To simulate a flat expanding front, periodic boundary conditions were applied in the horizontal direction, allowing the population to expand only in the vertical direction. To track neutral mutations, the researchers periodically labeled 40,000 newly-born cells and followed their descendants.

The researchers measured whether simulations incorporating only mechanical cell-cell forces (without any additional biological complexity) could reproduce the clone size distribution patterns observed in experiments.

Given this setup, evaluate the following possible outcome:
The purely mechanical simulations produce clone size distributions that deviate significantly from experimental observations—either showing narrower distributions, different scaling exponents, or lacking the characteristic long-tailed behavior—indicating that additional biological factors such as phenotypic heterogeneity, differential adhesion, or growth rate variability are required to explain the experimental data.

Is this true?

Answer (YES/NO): NO